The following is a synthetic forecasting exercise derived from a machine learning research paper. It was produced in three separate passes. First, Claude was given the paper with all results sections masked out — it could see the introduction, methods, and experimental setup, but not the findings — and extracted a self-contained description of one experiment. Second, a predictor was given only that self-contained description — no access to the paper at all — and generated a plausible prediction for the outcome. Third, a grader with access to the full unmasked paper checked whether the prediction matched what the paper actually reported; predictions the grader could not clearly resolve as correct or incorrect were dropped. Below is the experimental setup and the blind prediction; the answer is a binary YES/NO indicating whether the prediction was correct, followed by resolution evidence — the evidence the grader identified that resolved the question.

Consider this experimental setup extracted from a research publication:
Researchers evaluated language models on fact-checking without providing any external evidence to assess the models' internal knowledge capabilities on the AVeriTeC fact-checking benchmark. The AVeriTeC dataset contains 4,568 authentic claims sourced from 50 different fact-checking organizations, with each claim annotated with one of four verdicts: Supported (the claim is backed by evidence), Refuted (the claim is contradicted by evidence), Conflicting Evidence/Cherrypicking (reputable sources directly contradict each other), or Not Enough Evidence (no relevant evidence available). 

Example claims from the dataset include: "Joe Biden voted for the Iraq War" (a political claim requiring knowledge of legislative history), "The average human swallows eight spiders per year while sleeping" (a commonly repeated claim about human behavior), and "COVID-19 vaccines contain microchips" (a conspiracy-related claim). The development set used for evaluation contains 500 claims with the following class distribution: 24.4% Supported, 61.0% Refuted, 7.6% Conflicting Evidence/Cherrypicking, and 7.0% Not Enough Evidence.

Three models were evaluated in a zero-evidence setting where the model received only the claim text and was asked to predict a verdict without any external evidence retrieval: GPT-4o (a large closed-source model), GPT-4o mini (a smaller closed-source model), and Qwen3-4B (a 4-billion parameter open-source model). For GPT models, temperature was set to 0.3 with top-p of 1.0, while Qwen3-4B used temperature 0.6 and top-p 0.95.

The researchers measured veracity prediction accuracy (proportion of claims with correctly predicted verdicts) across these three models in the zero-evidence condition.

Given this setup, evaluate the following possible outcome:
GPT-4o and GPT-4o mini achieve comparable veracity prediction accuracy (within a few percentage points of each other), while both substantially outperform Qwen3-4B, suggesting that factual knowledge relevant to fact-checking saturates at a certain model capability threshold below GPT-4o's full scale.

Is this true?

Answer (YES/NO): NO